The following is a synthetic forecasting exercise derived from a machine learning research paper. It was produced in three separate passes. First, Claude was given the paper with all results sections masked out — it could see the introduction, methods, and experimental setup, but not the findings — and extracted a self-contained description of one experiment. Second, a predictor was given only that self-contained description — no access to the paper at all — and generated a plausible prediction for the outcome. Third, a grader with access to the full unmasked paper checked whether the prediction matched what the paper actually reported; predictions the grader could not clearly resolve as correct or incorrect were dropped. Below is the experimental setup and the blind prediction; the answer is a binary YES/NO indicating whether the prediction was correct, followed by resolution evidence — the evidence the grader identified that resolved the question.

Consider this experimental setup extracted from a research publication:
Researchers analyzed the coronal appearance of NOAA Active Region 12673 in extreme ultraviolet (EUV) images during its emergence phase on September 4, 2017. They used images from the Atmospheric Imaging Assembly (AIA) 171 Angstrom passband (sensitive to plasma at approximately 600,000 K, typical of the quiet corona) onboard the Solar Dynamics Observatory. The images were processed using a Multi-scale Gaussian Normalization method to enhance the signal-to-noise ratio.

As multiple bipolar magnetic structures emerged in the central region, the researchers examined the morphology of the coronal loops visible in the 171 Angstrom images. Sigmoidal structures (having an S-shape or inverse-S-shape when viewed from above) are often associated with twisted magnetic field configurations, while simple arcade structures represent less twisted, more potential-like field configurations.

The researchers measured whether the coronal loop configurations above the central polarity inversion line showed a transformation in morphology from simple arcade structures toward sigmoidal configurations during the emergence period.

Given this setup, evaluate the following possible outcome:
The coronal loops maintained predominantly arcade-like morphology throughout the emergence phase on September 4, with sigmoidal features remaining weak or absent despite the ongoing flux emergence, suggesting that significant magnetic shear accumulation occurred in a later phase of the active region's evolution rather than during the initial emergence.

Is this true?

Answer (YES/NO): NO